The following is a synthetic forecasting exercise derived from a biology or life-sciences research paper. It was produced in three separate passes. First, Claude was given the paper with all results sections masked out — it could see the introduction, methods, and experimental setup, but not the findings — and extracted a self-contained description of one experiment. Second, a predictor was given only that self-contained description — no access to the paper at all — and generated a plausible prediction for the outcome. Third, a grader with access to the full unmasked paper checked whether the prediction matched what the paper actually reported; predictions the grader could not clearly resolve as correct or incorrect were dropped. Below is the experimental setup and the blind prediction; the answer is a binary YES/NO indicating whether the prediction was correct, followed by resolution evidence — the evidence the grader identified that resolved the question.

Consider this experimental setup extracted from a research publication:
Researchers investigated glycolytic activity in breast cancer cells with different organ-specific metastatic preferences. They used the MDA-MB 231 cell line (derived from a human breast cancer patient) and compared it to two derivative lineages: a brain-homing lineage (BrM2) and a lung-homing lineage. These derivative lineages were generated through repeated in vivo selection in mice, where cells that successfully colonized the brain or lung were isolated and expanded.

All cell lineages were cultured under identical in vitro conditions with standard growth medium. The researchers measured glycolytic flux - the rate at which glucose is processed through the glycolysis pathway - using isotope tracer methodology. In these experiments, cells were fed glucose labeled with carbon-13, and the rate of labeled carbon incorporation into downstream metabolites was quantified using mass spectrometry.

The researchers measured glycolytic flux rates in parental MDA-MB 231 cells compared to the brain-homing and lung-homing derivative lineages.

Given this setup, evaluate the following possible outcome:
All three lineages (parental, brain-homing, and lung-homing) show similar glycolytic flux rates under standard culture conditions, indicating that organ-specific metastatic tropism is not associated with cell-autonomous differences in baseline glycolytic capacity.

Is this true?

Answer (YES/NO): NO